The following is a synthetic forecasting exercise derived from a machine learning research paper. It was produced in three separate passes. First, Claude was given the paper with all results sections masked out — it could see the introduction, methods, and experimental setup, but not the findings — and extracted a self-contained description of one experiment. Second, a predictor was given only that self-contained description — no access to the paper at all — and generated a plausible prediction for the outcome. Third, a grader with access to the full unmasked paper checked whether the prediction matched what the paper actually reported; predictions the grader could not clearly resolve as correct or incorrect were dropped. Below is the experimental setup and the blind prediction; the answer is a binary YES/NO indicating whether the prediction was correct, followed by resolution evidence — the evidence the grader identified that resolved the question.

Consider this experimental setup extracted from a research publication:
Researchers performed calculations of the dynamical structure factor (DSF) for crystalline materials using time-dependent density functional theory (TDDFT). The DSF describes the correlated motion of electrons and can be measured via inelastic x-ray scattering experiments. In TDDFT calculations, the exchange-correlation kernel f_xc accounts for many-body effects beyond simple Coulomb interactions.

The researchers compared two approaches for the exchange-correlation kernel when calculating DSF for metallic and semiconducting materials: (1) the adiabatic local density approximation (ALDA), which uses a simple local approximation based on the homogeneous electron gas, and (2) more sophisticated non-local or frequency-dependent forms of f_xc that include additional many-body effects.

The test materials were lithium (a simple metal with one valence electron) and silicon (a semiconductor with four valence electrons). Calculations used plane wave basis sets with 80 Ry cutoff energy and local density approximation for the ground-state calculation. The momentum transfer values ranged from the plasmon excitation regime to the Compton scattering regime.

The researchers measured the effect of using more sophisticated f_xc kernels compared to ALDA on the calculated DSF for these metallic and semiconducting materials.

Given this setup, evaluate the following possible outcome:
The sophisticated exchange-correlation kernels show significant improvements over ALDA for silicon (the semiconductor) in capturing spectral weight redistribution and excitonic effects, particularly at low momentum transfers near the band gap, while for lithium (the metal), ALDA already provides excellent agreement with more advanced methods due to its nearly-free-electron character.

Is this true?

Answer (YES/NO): NO